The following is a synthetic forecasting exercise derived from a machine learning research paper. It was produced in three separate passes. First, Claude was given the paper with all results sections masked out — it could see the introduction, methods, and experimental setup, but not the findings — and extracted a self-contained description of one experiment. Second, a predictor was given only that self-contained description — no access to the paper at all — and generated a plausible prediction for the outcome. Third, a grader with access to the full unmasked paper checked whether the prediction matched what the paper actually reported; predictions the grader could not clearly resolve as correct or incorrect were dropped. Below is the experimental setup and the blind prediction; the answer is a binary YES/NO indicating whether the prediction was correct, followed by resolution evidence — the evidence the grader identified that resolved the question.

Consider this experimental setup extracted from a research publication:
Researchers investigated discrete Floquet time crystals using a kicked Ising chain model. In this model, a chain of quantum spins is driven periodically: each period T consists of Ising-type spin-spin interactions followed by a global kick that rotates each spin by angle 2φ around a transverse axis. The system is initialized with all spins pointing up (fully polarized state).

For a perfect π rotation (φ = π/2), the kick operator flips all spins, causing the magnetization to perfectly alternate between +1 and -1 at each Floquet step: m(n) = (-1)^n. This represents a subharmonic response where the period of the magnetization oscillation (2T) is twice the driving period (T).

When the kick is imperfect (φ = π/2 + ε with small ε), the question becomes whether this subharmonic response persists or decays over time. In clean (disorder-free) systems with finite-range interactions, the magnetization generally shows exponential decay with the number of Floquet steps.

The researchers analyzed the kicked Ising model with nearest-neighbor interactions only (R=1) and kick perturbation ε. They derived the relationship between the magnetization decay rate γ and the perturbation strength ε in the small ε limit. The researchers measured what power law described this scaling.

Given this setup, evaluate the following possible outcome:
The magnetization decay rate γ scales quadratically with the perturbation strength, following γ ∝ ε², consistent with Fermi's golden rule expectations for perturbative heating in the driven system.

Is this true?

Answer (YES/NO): NO